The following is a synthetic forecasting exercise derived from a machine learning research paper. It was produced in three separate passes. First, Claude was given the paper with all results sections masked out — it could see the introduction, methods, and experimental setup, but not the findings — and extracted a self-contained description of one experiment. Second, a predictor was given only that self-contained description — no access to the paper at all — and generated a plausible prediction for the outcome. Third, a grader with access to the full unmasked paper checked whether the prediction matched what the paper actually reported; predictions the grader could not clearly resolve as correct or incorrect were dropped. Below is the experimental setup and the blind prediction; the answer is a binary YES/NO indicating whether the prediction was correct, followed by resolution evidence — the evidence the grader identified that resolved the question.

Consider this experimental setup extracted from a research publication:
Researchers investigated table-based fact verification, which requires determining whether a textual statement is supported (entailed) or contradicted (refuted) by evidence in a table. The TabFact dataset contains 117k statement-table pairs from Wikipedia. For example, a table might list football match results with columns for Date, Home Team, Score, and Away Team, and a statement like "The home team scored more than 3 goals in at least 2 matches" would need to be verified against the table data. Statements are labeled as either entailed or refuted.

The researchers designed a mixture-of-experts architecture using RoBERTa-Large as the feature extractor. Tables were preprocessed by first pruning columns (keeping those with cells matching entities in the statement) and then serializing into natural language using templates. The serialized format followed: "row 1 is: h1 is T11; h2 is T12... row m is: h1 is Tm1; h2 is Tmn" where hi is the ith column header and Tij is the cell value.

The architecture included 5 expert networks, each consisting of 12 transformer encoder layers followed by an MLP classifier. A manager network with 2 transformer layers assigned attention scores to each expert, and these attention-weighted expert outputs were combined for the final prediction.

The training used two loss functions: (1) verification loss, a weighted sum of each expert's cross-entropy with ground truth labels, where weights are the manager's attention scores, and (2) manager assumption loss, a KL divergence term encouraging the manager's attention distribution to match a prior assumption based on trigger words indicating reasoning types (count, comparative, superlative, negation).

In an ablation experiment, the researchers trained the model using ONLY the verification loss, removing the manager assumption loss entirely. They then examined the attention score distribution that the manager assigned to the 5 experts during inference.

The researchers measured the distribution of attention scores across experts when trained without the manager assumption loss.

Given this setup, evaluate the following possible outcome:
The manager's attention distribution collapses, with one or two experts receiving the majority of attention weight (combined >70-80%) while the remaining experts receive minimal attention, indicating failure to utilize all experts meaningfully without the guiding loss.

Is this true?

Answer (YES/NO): YES